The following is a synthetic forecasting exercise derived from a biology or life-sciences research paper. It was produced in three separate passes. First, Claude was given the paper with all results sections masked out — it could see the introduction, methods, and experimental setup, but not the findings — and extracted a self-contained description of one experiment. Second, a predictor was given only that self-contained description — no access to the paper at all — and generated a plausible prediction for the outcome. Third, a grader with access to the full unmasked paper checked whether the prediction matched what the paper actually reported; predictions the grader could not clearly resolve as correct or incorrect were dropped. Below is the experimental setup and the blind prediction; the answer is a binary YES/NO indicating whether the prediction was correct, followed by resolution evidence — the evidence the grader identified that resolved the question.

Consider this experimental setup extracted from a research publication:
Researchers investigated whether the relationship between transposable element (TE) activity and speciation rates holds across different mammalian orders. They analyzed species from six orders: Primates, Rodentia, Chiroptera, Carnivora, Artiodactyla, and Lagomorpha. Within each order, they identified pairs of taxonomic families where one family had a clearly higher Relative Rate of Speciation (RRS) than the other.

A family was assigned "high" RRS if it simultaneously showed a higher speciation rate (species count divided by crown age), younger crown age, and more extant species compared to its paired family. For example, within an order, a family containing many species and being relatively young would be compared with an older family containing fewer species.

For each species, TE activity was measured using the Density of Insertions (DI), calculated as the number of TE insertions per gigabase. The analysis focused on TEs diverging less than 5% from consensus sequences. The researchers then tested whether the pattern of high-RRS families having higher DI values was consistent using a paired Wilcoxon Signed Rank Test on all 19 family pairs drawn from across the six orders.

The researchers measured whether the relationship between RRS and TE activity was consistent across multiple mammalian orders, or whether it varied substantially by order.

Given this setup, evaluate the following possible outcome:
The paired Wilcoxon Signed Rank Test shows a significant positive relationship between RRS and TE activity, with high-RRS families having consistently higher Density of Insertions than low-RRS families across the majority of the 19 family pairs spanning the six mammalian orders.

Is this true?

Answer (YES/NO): YES